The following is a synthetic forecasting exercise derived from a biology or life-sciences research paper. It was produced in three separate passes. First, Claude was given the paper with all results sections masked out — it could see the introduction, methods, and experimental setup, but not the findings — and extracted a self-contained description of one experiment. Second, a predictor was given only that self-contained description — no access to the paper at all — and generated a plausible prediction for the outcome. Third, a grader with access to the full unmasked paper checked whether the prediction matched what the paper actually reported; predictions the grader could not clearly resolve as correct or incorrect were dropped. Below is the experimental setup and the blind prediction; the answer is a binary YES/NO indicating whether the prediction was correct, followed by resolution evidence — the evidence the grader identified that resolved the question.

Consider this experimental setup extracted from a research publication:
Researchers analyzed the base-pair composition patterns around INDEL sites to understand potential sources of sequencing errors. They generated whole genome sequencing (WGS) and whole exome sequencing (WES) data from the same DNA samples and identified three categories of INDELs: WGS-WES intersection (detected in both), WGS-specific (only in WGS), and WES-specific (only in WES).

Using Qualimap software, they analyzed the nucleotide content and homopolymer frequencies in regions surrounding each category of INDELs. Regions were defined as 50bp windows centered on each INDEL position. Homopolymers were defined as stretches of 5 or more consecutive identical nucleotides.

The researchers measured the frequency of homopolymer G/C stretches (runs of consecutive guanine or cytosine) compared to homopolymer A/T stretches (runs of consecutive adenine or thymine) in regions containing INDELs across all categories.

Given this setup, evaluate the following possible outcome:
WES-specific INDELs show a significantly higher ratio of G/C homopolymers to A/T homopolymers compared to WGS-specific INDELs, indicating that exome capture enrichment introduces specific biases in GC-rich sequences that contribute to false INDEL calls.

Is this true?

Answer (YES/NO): NO